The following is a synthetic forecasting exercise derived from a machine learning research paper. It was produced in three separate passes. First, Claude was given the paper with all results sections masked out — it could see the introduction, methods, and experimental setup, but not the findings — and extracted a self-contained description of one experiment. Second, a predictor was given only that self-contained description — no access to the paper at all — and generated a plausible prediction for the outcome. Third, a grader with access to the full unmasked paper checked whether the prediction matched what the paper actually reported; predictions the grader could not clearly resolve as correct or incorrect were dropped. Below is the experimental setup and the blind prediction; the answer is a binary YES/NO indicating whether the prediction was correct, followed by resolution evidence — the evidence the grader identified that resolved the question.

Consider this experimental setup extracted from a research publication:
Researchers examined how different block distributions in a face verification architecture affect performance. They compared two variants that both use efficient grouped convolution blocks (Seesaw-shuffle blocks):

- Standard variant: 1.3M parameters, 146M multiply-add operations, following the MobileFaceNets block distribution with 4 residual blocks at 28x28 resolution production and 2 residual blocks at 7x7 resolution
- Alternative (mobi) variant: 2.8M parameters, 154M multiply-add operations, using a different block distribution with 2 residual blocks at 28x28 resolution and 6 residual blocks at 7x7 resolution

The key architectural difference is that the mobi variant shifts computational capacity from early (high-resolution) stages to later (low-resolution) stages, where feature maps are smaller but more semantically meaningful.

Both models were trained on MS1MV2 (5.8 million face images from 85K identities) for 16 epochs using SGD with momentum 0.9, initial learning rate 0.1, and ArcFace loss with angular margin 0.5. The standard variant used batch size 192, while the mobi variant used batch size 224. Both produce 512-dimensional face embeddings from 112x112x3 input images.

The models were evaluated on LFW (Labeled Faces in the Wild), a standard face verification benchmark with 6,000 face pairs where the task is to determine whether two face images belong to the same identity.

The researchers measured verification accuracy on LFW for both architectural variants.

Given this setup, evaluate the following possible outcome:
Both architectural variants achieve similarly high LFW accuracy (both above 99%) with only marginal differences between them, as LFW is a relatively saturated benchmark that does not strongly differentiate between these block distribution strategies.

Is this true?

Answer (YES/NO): YES